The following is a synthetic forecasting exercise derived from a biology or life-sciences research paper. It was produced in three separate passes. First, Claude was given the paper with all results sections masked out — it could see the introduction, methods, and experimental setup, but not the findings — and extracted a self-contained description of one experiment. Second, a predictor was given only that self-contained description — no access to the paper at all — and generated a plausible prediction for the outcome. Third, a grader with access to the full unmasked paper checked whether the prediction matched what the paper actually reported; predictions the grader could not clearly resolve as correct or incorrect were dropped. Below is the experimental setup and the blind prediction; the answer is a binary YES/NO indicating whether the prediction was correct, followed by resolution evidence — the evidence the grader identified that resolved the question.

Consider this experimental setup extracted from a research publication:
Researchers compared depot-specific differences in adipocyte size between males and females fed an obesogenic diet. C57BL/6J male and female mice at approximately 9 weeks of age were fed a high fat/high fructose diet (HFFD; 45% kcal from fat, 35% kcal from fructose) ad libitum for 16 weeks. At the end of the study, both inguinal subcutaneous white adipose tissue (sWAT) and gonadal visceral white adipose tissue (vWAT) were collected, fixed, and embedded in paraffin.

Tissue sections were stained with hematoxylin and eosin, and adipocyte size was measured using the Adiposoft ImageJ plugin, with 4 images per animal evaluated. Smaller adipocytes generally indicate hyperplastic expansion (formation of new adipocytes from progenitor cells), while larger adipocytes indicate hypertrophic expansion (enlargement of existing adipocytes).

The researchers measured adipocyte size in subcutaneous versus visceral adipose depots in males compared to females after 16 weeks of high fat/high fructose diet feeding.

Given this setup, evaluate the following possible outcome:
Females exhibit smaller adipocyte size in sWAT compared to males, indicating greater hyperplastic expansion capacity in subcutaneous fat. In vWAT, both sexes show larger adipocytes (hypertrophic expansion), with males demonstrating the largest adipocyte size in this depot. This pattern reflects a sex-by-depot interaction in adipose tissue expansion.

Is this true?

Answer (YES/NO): NO